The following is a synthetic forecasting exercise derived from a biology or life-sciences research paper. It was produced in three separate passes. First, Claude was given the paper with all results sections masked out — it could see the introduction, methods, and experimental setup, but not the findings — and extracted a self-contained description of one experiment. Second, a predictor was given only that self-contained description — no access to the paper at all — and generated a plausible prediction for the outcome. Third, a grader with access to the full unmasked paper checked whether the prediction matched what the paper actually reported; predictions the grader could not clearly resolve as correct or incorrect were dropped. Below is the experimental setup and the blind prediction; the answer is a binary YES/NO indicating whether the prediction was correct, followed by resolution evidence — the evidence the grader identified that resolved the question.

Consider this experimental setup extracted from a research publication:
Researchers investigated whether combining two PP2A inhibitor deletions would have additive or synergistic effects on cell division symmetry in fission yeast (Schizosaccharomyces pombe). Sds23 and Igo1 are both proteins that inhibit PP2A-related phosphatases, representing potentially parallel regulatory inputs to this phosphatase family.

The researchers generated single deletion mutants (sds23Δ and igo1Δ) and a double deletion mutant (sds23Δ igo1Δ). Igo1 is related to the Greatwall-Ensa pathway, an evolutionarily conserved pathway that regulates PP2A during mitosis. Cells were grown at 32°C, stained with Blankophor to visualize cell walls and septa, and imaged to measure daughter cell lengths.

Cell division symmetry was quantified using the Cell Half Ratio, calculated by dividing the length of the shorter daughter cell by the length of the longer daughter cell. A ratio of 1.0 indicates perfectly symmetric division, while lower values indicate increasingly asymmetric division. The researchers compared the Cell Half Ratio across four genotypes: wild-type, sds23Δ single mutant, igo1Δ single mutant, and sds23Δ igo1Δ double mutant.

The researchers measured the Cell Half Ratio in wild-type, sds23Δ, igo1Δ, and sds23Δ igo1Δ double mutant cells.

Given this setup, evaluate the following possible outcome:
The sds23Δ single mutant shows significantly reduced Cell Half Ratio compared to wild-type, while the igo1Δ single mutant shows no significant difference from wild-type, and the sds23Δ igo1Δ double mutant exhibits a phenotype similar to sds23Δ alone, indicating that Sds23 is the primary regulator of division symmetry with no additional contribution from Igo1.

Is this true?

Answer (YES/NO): YES